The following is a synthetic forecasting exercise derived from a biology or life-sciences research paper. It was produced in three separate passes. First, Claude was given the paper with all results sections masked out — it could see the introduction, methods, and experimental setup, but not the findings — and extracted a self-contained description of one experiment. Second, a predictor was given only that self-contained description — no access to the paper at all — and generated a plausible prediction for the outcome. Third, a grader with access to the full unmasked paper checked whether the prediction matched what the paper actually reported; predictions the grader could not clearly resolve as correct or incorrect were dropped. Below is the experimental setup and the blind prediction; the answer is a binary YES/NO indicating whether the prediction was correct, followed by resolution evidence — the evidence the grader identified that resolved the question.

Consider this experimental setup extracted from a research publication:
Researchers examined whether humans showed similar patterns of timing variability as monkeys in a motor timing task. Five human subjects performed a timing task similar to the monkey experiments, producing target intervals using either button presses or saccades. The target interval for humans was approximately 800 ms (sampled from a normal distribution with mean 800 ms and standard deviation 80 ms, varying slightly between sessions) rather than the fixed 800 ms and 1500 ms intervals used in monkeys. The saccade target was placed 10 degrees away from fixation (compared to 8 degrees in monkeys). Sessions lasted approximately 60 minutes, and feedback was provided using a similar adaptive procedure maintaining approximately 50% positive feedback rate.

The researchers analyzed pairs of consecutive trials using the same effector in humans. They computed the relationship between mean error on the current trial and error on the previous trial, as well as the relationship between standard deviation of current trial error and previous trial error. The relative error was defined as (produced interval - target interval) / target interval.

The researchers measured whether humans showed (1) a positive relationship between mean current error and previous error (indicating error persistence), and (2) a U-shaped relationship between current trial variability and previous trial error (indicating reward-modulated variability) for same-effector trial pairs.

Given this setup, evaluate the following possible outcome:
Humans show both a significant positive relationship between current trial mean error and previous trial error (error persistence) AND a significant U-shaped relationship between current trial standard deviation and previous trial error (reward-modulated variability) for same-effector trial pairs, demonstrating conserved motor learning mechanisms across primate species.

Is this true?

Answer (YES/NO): YES